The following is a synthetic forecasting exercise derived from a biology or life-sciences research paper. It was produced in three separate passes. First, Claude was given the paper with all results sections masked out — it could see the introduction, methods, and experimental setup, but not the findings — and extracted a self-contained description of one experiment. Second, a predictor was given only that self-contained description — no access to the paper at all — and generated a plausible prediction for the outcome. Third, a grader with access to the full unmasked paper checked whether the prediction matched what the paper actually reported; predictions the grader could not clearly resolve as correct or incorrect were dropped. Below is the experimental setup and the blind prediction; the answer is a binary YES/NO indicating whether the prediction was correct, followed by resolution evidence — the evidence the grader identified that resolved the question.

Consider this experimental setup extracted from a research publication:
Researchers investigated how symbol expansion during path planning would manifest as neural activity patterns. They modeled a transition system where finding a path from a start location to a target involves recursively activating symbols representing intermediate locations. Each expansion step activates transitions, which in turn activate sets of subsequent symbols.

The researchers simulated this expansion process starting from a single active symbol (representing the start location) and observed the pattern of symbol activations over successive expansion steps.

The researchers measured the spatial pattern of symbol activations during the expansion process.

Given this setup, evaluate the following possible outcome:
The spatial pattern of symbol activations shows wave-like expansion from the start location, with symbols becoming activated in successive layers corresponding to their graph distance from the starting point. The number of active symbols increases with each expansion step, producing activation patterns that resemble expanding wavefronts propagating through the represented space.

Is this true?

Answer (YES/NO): YES